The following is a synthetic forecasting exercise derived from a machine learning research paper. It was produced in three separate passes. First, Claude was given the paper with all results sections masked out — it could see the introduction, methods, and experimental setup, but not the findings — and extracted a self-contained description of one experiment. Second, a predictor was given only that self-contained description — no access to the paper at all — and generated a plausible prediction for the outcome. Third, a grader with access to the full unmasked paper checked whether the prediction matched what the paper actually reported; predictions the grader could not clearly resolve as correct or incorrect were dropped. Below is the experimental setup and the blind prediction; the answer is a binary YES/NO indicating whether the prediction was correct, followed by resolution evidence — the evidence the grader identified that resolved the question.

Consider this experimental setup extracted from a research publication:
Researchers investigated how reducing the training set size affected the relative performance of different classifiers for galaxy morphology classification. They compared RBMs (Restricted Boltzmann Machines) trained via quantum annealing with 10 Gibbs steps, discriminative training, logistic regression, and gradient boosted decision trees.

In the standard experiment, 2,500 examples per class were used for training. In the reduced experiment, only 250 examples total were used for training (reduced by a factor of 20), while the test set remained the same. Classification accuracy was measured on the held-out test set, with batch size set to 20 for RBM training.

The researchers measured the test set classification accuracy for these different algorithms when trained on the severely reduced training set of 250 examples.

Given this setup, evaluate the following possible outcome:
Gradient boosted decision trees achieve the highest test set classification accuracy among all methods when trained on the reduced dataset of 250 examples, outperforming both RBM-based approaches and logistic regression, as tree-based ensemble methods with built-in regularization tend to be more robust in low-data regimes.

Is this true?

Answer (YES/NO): NO